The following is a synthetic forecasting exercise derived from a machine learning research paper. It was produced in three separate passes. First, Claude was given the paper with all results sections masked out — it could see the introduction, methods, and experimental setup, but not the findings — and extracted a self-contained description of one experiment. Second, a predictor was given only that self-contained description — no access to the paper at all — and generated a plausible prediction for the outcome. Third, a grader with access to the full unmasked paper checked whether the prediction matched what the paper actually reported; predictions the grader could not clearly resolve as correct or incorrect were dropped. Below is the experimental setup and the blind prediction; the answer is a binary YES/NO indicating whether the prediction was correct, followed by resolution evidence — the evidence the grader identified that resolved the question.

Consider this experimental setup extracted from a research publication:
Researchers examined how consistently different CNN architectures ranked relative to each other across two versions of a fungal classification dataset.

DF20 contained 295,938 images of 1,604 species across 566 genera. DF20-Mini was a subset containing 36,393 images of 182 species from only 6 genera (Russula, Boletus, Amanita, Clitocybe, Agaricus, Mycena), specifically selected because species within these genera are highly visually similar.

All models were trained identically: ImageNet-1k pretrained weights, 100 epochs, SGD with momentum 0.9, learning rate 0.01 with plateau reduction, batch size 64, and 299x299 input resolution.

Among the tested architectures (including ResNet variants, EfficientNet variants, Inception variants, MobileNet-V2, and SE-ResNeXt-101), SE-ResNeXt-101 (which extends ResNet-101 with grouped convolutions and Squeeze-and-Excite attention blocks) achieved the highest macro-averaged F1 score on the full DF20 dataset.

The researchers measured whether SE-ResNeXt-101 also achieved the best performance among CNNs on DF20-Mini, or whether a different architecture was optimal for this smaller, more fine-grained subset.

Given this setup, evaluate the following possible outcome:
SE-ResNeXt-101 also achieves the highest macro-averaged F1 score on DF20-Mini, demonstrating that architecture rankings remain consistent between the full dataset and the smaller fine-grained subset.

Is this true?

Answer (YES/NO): YES